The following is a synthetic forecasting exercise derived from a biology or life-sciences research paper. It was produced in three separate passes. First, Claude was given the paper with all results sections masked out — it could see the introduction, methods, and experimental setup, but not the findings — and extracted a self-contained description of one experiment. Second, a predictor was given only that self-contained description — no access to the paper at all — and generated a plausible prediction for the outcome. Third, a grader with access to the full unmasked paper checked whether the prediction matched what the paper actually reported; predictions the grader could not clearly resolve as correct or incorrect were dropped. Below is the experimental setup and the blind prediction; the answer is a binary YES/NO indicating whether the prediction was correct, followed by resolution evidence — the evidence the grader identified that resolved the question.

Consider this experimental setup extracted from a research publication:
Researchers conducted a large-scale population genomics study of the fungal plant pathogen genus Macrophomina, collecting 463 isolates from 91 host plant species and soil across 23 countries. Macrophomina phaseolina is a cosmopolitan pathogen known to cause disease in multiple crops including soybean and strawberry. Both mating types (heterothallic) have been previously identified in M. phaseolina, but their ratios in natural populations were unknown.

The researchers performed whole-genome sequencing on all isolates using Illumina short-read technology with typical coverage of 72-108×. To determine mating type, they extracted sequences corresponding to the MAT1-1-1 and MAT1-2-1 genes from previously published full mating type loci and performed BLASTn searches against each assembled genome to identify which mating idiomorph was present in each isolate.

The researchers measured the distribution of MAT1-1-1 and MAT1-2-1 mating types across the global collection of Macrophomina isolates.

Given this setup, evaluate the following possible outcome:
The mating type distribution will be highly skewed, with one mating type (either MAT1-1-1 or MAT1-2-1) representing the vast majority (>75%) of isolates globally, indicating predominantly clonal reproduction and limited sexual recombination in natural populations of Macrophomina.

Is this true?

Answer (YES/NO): NO